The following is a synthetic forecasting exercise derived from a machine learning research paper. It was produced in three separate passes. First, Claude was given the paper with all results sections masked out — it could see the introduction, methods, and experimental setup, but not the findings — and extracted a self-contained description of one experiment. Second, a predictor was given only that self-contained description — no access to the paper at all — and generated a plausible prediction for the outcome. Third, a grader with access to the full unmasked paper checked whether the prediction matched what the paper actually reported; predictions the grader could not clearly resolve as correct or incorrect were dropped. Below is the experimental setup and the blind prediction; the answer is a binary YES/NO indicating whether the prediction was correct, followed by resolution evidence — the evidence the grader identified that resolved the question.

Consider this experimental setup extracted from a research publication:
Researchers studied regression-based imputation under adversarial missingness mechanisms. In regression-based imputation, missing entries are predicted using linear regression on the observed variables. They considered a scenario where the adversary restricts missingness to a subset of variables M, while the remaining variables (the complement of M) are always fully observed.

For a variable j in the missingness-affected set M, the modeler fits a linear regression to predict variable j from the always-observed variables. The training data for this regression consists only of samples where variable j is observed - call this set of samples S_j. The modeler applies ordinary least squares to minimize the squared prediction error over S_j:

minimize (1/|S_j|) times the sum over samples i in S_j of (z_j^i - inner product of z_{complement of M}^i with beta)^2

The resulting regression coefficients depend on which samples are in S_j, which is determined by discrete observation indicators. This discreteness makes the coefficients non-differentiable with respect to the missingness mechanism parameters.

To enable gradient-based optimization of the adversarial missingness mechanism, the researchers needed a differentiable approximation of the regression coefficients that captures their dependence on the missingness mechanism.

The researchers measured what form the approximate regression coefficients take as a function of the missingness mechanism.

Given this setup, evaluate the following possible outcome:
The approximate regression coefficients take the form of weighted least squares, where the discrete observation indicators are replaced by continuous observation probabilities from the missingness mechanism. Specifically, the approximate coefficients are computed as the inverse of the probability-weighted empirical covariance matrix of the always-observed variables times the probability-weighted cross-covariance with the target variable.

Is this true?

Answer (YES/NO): YES